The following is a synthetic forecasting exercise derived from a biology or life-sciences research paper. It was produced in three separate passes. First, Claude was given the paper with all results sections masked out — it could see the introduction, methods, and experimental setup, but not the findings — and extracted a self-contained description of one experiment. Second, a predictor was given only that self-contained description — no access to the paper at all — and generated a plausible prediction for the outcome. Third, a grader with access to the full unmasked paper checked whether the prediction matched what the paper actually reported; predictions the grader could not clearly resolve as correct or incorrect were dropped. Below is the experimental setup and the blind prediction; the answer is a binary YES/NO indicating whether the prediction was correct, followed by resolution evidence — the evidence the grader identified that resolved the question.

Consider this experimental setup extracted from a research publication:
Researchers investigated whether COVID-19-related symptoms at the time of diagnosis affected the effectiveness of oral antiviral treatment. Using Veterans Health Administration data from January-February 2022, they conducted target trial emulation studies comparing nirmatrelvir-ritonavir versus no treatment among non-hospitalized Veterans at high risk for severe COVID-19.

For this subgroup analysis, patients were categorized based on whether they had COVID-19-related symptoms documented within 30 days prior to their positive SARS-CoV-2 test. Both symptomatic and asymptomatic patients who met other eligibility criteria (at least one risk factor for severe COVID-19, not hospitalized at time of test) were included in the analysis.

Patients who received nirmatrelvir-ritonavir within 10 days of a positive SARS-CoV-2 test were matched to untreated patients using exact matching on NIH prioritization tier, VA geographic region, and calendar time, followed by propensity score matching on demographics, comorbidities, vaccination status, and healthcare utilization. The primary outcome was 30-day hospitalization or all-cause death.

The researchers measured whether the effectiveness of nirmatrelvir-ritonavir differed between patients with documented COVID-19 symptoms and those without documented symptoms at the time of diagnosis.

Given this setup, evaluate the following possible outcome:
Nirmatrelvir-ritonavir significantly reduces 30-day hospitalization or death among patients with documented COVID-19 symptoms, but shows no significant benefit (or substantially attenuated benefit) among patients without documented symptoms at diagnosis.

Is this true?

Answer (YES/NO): NO